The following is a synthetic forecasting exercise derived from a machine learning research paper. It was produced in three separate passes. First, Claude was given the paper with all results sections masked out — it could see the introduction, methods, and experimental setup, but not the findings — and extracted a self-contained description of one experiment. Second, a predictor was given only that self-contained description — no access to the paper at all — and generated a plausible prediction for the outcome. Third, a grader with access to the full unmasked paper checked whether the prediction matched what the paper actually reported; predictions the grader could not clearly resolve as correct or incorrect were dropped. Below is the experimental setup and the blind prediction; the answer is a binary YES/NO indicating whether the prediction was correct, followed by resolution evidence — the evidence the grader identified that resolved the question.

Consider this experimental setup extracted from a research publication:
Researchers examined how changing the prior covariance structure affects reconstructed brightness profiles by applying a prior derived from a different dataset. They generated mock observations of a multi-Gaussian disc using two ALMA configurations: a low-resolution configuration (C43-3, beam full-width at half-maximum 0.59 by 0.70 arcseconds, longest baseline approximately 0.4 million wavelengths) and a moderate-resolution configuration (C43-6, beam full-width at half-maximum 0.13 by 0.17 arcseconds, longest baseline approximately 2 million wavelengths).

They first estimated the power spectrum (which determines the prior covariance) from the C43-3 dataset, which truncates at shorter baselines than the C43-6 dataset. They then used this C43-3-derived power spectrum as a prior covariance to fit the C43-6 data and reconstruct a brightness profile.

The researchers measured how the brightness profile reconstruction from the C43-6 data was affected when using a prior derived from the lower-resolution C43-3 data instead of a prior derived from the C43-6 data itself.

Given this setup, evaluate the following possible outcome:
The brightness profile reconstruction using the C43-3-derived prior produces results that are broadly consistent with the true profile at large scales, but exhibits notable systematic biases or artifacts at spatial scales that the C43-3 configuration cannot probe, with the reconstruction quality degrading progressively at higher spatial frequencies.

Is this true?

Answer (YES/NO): NO